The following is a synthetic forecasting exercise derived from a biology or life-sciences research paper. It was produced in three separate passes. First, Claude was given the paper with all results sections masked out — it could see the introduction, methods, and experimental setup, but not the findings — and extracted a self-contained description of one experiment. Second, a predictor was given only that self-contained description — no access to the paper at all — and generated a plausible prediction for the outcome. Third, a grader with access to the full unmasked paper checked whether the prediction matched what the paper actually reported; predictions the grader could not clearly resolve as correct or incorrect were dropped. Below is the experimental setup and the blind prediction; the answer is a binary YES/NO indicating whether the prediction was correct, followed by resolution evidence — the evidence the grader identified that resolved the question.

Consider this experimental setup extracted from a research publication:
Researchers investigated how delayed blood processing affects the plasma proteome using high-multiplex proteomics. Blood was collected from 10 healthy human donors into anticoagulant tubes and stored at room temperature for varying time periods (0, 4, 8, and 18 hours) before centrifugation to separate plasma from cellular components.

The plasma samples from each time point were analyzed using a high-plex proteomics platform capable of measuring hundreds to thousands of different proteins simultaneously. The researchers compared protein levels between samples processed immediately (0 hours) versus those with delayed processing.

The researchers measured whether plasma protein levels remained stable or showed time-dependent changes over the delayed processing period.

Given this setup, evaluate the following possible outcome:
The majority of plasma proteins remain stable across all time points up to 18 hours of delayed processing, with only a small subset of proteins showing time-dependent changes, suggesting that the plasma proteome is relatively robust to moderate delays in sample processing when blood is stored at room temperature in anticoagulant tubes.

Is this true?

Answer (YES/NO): NO